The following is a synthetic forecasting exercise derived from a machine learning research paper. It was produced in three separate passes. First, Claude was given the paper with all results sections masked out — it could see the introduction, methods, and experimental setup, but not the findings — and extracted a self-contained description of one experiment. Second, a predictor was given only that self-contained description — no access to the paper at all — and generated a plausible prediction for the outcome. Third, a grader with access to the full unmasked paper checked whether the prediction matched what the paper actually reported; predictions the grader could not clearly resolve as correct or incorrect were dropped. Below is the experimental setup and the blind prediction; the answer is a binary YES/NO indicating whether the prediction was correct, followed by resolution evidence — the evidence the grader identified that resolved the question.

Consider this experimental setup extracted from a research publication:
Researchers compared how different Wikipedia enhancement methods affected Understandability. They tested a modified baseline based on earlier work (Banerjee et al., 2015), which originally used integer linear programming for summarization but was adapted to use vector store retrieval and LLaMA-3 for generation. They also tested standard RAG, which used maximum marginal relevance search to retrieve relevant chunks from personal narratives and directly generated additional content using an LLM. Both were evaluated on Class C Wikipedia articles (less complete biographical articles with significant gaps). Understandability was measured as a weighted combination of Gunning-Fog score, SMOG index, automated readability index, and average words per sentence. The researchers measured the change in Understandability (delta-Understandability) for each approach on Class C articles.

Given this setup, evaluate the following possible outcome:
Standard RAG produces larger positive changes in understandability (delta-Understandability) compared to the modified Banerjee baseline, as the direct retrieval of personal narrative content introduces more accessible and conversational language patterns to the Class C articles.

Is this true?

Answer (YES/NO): YES